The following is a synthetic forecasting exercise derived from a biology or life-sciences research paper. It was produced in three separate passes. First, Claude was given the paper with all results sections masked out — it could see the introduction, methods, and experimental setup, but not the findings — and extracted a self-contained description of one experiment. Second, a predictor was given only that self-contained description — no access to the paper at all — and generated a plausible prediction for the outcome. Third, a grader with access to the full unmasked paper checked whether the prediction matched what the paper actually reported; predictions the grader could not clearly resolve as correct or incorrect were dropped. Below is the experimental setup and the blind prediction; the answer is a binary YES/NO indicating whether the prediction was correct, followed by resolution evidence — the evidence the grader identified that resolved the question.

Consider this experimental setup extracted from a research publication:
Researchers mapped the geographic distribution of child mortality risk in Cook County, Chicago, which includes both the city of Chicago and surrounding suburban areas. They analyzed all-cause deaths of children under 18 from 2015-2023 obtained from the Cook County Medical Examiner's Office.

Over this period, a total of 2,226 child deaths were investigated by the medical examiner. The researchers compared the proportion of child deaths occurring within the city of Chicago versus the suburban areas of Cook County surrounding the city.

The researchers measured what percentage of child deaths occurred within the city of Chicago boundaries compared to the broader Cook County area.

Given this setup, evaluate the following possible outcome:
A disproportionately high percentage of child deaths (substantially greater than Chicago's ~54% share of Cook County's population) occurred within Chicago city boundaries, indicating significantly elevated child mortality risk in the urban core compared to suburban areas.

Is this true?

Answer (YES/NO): NO